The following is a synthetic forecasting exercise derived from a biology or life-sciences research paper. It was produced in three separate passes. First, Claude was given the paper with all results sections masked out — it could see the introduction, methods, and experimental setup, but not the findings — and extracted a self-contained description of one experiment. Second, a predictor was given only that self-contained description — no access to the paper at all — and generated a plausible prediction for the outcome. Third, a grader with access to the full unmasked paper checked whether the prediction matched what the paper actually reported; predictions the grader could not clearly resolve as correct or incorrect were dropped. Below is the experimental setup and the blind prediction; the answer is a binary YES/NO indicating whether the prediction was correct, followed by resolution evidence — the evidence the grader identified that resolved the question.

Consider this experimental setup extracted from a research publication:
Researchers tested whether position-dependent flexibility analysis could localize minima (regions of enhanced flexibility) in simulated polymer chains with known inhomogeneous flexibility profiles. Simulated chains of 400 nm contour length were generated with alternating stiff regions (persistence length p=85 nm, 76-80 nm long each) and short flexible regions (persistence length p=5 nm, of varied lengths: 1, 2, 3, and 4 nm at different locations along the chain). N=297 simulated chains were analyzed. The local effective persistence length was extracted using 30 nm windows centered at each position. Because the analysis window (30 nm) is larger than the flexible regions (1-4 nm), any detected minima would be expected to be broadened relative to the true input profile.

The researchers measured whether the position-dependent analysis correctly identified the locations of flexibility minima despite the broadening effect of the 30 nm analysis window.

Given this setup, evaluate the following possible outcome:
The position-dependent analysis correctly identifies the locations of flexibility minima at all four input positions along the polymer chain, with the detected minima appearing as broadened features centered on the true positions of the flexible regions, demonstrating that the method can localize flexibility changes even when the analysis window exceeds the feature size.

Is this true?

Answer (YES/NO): YES